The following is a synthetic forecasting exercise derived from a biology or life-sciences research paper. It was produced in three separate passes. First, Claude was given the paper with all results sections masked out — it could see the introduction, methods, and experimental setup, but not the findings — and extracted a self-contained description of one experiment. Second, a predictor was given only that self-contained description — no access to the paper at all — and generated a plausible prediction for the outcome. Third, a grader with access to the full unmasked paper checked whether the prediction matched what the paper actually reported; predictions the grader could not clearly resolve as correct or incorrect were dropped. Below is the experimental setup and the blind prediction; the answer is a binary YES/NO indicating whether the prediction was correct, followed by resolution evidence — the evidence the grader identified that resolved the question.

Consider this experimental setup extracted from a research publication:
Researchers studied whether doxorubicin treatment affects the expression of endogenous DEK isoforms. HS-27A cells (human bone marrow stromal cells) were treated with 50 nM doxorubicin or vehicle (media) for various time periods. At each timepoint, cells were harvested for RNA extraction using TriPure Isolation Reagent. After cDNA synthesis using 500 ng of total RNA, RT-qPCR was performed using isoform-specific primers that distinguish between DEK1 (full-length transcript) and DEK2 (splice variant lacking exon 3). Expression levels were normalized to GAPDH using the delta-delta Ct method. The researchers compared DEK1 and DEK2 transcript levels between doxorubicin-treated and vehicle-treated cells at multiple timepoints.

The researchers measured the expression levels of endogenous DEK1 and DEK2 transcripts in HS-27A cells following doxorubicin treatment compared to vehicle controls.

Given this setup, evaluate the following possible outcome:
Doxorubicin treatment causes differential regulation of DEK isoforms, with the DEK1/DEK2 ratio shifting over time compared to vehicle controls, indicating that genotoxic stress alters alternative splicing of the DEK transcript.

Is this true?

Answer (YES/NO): NO